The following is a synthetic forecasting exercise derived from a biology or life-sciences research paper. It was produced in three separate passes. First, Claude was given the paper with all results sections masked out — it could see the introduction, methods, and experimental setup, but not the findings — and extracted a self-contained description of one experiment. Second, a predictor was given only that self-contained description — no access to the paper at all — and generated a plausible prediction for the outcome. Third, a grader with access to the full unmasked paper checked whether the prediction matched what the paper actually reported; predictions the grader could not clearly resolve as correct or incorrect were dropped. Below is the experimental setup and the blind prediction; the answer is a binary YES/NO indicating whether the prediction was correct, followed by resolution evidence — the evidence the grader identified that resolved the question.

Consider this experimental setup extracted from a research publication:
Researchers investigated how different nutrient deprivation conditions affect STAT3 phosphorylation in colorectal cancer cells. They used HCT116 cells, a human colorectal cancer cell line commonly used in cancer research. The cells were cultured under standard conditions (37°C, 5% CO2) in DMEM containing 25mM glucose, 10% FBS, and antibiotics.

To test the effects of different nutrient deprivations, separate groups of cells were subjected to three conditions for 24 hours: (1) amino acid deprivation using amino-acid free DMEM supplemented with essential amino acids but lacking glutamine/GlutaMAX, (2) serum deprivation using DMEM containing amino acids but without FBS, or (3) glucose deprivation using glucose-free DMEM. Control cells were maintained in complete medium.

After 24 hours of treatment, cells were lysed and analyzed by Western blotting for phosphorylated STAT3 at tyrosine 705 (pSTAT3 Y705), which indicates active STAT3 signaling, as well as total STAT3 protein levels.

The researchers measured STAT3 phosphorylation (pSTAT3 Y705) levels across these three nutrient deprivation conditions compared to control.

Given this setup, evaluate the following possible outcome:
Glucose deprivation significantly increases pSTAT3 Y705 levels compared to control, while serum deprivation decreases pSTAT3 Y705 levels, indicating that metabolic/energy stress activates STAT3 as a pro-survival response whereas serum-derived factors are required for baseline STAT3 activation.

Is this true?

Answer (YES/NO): NO